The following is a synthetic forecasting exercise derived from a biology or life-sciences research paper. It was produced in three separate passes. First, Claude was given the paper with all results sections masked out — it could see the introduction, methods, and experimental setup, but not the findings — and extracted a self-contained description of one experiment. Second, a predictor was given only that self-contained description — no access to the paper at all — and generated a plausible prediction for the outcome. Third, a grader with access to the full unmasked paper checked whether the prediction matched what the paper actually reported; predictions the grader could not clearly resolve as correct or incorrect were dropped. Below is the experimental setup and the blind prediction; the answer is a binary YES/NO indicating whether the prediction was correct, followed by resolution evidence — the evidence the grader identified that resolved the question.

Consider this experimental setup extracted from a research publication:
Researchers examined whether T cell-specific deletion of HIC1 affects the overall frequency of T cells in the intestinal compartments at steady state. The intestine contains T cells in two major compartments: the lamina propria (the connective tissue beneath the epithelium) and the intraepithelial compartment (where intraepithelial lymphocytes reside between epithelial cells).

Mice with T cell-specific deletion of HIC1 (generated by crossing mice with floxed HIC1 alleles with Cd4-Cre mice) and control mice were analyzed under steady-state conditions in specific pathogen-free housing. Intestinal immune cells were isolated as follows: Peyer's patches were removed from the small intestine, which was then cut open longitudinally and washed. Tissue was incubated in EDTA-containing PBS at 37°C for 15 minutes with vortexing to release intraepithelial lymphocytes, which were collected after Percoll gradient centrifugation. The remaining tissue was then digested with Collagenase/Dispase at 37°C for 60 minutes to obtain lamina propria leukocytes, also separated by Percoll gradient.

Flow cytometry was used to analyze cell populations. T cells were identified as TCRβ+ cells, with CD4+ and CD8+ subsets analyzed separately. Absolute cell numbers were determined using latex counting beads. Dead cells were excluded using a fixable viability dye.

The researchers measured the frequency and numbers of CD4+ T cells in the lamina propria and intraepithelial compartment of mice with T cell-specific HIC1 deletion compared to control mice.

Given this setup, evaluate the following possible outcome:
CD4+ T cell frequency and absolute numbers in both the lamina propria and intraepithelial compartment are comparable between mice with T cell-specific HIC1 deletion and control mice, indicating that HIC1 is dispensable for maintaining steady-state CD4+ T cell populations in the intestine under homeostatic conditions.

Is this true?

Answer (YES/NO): NO